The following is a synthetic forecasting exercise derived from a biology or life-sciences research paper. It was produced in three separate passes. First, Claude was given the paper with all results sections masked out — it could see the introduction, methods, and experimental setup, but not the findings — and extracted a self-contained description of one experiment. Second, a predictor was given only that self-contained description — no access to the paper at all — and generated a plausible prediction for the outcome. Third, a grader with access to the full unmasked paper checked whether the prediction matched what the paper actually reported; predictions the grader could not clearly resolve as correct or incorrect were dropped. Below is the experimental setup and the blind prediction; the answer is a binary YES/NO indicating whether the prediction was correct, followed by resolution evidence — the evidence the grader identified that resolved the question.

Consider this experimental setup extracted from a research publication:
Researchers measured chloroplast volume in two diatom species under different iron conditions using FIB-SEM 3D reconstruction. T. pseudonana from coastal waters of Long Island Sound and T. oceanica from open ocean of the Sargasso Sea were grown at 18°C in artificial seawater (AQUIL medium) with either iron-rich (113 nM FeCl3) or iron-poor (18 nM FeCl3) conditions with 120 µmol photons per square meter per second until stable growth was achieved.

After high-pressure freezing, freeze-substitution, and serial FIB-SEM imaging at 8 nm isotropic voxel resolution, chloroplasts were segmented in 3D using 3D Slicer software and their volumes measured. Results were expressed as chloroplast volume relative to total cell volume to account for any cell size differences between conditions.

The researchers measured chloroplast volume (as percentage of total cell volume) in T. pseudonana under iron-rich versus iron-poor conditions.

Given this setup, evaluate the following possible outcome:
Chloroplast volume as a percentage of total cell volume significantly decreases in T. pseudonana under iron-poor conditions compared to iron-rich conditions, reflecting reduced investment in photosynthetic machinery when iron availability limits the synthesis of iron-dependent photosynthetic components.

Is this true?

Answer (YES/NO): NO